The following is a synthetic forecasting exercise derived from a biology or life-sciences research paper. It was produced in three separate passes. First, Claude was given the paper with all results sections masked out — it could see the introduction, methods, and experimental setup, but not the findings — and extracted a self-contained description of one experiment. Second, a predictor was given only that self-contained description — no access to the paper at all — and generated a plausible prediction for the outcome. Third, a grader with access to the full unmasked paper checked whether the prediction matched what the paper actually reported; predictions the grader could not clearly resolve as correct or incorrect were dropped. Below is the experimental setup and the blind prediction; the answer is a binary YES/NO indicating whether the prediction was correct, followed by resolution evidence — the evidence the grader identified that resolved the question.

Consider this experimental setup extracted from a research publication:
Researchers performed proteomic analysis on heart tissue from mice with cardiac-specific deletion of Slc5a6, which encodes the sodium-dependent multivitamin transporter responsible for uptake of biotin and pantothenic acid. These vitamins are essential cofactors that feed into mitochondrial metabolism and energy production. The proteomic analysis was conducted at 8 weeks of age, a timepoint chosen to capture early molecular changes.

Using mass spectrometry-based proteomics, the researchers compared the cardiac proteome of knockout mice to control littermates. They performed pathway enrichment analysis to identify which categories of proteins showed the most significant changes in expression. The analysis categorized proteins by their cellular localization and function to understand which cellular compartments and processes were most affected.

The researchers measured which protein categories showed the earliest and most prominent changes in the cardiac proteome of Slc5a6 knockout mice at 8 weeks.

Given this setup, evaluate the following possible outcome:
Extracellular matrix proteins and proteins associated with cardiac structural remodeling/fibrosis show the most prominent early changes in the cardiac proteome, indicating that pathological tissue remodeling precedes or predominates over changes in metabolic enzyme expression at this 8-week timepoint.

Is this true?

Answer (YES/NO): NO